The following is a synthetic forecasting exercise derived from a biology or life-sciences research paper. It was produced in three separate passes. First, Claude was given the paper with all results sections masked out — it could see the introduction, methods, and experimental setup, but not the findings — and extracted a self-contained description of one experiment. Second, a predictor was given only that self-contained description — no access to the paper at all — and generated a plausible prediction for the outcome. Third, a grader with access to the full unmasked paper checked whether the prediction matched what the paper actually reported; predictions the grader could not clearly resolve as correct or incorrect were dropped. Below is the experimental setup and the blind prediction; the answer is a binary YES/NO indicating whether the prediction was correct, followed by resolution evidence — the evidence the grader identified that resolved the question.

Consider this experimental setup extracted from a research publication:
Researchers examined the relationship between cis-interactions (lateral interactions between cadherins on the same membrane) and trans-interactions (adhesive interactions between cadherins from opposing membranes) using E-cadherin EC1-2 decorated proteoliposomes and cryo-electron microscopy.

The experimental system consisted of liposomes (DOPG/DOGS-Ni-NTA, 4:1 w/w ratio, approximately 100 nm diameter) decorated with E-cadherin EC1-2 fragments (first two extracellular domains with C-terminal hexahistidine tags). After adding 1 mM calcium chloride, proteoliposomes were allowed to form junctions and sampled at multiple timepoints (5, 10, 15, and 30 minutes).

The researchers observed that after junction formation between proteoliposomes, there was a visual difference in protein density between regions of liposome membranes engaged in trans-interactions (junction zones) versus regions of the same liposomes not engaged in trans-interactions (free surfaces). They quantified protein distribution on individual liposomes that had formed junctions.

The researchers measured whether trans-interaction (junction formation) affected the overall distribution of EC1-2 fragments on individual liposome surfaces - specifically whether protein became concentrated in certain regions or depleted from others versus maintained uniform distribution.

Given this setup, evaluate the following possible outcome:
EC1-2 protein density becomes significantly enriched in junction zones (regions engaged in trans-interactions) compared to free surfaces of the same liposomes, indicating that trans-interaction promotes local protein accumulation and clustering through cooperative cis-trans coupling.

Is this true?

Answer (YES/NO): YES